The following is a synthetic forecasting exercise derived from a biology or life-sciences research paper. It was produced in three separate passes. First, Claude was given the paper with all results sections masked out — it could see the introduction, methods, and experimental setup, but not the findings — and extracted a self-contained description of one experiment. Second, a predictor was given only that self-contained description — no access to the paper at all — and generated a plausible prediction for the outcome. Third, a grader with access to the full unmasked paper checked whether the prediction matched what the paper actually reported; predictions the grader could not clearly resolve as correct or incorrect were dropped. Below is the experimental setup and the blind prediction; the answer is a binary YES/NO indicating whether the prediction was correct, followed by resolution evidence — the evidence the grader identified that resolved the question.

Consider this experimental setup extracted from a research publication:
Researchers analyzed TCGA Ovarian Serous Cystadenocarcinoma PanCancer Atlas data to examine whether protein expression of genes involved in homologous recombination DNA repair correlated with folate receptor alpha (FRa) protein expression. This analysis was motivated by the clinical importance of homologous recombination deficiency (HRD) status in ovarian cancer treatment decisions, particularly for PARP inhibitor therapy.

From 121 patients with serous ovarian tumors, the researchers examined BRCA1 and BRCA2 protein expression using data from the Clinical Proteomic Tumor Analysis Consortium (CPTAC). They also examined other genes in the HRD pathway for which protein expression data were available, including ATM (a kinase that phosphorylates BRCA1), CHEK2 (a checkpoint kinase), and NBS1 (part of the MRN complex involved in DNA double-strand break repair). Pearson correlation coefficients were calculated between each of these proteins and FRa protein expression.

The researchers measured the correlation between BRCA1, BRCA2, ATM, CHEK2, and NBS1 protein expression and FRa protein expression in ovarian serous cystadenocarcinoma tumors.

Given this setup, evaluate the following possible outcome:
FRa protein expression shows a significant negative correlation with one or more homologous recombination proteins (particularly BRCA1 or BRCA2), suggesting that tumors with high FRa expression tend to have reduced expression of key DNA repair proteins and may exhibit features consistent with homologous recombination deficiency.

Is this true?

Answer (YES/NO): NO